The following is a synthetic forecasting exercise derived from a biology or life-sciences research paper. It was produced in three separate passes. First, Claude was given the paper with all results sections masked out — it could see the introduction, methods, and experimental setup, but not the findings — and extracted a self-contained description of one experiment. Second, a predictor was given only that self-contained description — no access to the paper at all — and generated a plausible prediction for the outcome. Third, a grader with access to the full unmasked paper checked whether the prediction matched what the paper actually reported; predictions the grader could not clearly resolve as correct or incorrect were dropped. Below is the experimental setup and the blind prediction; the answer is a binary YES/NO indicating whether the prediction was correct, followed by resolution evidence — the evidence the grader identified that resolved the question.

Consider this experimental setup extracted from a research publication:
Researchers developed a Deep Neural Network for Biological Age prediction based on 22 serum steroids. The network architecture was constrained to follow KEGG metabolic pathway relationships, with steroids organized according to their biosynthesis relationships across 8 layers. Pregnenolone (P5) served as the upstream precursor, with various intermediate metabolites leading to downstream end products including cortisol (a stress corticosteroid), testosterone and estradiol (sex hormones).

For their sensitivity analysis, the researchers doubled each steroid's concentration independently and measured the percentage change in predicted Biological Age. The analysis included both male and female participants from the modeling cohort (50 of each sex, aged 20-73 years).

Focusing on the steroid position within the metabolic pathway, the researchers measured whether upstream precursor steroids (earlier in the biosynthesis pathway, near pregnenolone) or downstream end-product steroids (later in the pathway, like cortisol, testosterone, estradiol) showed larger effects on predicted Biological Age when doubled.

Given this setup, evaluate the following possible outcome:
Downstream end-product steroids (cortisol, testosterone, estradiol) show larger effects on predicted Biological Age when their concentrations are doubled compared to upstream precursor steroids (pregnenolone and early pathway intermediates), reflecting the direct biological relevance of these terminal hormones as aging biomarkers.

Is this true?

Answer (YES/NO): NO